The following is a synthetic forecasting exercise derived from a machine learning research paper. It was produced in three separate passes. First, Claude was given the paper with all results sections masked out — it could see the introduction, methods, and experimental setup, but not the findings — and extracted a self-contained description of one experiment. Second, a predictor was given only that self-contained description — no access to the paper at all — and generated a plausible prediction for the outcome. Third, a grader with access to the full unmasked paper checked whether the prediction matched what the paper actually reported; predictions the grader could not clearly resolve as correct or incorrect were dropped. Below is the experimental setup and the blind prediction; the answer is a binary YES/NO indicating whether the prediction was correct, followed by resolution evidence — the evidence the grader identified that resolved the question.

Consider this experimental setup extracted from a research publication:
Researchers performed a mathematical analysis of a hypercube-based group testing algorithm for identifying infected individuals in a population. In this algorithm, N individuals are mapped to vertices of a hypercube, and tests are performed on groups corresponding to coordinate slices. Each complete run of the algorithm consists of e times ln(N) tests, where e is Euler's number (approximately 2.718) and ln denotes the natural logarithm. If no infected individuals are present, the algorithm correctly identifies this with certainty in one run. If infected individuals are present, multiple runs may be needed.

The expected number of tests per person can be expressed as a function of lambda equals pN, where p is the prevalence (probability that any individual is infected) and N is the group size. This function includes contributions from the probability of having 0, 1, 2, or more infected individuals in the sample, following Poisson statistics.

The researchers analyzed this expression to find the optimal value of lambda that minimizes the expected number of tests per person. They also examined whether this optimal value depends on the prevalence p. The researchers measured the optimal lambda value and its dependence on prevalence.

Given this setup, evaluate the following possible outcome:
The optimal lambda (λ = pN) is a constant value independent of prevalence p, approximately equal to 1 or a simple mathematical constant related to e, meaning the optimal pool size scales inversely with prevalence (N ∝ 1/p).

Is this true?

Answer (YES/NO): NO